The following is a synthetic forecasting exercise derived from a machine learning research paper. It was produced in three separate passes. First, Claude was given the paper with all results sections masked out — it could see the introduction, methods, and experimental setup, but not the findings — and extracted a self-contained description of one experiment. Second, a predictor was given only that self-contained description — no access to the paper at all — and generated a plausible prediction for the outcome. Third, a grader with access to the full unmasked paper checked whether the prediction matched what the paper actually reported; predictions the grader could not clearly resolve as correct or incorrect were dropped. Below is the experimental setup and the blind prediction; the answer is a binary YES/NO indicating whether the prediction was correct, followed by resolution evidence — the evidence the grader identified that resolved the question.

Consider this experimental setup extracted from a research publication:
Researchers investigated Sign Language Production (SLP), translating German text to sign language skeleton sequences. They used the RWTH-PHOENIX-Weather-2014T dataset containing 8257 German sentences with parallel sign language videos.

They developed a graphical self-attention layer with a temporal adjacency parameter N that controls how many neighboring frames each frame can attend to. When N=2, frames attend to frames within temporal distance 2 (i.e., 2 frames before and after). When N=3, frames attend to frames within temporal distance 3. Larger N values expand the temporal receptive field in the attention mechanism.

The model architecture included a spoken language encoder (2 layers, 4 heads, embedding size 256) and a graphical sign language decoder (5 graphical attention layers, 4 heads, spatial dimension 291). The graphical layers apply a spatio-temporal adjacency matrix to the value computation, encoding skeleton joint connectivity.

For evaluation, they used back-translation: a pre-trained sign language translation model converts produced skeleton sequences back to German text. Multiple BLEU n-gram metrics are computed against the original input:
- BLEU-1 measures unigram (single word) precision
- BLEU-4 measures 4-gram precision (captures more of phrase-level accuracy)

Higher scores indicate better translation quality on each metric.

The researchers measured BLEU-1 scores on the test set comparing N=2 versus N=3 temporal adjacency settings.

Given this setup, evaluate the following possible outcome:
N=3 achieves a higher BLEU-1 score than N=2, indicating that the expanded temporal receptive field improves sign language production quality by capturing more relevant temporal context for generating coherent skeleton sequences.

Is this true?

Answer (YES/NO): NO